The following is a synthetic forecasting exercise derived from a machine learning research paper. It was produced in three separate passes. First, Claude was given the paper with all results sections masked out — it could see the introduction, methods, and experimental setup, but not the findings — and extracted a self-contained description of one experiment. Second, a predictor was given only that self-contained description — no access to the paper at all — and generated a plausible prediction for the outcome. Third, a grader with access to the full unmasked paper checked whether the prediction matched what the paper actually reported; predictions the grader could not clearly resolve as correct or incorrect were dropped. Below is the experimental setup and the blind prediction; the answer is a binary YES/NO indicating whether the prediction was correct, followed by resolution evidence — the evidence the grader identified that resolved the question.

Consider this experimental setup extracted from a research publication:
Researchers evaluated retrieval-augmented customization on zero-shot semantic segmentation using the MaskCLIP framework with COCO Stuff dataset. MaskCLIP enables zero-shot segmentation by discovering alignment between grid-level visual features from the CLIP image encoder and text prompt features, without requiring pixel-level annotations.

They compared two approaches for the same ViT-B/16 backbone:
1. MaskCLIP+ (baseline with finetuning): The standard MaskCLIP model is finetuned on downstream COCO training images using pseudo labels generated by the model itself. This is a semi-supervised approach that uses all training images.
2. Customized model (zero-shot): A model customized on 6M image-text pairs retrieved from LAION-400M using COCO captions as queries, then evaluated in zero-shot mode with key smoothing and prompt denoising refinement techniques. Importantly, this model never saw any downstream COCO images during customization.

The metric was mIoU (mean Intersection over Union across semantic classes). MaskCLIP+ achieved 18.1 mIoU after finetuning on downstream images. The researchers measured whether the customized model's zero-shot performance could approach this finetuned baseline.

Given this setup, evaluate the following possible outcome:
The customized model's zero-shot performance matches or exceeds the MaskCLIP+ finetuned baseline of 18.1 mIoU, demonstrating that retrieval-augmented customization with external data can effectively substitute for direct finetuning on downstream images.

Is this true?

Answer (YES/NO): YES